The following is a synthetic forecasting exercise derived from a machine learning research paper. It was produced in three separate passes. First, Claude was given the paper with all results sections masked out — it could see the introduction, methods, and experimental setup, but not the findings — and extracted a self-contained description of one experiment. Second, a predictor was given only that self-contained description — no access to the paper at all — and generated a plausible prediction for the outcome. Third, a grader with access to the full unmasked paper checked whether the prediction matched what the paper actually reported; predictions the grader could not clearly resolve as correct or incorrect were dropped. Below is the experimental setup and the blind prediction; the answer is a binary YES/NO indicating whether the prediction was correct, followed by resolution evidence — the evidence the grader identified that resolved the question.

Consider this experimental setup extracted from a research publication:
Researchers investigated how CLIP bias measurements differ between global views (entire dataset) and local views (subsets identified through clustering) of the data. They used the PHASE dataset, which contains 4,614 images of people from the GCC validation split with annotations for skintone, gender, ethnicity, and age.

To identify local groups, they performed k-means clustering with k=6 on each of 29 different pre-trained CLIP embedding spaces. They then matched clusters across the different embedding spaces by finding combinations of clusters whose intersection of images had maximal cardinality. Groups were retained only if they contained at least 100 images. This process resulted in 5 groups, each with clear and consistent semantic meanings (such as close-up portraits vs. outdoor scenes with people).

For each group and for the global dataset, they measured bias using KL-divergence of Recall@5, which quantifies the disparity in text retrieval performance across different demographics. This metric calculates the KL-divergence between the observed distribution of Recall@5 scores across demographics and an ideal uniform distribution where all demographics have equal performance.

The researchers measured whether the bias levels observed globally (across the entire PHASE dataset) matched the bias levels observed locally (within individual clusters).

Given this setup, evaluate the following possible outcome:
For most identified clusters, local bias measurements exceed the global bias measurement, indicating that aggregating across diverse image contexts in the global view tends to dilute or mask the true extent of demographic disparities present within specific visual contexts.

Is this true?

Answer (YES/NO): NO